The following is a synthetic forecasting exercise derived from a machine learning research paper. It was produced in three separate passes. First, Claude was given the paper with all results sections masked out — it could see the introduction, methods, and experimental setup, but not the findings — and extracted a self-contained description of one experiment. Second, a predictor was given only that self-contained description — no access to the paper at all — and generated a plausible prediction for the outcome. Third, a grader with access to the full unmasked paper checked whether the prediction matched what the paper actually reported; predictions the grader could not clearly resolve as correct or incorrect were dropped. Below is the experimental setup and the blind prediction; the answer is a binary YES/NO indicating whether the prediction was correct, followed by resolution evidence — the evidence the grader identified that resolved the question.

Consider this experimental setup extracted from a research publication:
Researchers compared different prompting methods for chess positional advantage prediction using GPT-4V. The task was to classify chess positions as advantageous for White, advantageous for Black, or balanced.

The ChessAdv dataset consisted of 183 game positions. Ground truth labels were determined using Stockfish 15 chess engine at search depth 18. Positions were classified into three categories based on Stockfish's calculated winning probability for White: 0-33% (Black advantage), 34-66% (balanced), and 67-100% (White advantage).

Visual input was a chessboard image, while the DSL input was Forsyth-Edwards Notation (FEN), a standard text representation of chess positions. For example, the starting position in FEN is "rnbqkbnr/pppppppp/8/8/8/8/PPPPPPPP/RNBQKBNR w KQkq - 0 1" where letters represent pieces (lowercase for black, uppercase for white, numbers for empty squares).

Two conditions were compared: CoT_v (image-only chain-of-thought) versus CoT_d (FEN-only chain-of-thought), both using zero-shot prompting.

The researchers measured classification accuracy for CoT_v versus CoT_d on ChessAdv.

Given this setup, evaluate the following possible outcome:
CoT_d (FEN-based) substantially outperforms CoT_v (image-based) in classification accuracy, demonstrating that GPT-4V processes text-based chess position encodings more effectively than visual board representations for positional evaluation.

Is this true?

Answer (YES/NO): NO